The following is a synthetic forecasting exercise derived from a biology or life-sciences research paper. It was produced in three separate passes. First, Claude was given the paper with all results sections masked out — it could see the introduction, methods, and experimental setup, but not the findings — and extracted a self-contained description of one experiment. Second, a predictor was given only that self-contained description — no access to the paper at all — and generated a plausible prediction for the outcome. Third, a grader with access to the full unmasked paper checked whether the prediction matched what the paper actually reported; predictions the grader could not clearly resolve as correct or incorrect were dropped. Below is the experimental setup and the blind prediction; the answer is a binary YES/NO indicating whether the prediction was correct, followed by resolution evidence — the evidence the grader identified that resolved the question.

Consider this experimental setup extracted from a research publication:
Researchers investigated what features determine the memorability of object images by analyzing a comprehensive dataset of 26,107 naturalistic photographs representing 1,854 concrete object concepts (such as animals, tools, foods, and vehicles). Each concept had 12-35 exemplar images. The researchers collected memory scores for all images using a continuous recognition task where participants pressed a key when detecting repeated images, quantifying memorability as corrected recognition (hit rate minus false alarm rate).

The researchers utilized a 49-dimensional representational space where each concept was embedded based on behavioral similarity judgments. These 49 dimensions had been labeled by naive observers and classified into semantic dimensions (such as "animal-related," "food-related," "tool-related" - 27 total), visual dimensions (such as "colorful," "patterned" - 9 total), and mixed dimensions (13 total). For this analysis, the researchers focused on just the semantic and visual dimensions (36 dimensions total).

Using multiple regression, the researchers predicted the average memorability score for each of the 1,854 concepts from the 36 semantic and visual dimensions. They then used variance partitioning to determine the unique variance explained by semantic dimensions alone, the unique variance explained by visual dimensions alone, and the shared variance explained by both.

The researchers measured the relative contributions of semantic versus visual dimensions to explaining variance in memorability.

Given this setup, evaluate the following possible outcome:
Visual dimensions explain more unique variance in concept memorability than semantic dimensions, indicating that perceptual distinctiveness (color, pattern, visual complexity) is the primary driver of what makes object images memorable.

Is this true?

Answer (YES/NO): NO